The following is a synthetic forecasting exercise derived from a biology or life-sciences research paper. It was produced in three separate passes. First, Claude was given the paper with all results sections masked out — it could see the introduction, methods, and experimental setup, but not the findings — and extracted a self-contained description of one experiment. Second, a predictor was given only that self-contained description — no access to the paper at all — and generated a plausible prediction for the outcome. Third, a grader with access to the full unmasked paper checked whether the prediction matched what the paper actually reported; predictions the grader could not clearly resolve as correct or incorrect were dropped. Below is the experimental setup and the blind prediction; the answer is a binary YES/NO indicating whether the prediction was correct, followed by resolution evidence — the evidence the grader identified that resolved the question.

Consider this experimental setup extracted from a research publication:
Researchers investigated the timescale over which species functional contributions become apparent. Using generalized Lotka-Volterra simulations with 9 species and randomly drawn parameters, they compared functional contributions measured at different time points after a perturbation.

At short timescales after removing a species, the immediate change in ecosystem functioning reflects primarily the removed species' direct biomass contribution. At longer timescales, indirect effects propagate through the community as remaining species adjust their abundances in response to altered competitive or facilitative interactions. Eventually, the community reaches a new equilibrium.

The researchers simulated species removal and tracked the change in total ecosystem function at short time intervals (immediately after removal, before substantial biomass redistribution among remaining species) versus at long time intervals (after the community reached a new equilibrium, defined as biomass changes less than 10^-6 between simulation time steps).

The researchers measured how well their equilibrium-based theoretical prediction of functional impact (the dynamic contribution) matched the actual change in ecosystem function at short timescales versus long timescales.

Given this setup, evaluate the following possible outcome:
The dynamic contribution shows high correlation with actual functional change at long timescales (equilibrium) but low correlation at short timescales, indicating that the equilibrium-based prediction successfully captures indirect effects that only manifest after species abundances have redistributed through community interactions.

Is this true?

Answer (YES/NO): YES